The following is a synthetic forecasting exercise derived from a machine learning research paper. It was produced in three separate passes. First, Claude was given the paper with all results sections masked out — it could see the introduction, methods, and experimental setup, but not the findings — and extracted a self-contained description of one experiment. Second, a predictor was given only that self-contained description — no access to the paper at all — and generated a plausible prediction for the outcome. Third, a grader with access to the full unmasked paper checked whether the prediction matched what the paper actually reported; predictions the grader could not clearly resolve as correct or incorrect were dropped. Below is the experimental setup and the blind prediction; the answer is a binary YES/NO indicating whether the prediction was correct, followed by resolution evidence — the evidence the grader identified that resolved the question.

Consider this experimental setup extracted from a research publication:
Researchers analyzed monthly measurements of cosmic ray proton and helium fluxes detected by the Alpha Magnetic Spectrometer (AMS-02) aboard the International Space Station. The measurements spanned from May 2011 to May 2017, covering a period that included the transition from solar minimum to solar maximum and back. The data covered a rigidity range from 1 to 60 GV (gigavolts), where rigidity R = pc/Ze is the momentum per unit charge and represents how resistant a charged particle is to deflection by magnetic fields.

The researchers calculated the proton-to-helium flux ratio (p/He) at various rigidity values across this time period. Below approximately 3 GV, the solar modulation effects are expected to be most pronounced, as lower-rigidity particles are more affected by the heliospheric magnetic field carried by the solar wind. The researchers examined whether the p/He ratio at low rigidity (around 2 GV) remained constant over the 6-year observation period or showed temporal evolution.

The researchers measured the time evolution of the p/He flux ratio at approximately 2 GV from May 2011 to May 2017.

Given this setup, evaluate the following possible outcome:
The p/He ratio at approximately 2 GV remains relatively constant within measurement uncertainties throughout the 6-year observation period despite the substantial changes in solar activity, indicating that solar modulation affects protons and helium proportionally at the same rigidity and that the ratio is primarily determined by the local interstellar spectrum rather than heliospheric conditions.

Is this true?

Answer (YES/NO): NO